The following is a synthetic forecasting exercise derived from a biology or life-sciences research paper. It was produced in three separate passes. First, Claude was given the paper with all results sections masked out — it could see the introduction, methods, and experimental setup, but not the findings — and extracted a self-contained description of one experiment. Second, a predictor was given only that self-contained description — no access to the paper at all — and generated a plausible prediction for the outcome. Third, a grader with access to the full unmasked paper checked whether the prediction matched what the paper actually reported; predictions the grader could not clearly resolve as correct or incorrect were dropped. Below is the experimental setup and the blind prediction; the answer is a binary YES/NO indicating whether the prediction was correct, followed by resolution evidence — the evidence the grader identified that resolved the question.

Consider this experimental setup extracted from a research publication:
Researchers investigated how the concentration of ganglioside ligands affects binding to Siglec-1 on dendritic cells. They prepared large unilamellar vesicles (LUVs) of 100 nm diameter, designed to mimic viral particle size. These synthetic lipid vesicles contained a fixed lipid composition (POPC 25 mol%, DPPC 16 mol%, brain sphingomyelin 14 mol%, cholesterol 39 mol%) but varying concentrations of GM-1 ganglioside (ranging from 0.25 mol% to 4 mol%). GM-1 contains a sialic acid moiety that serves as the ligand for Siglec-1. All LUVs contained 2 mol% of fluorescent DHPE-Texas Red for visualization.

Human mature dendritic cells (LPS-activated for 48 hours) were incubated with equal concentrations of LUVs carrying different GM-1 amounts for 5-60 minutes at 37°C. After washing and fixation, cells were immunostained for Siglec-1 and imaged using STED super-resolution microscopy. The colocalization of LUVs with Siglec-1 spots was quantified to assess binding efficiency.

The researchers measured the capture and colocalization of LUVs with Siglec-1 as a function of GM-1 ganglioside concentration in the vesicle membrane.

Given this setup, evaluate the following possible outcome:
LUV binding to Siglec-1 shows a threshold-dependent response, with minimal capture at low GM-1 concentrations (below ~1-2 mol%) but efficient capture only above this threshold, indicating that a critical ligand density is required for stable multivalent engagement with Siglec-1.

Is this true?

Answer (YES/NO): NO